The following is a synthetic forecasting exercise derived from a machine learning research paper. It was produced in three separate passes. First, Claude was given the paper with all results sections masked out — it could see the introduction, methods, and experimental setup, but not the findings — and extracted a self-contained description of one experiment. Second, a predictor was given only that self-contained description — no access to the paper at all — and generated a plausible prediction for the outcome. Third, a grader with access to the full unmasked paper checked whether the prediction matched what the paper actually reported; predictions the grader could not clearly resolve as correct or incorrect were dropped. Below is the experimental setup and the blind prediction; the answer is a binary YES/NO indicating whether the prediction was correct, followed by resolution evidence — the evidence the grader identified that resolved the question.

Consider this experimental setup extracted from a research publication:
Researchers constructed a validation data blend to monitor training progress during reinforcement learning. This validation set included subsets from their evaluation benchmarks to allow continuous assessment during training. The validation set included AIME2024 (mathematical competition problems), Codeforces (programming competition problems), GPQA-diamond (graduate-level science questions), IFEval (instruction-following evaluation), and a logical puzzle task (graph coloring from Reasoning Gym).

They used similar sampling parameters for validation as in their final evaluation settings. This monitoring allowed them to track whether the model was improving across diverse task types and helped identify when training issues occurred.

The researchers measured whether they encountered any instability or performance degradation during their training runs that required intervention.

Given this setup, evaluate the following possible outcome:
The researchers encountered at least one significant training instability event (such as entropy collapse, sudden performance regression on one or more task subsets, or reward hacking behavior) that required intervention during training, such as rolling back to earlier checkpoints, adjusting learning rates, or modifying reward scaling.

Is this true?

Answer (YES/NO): YES